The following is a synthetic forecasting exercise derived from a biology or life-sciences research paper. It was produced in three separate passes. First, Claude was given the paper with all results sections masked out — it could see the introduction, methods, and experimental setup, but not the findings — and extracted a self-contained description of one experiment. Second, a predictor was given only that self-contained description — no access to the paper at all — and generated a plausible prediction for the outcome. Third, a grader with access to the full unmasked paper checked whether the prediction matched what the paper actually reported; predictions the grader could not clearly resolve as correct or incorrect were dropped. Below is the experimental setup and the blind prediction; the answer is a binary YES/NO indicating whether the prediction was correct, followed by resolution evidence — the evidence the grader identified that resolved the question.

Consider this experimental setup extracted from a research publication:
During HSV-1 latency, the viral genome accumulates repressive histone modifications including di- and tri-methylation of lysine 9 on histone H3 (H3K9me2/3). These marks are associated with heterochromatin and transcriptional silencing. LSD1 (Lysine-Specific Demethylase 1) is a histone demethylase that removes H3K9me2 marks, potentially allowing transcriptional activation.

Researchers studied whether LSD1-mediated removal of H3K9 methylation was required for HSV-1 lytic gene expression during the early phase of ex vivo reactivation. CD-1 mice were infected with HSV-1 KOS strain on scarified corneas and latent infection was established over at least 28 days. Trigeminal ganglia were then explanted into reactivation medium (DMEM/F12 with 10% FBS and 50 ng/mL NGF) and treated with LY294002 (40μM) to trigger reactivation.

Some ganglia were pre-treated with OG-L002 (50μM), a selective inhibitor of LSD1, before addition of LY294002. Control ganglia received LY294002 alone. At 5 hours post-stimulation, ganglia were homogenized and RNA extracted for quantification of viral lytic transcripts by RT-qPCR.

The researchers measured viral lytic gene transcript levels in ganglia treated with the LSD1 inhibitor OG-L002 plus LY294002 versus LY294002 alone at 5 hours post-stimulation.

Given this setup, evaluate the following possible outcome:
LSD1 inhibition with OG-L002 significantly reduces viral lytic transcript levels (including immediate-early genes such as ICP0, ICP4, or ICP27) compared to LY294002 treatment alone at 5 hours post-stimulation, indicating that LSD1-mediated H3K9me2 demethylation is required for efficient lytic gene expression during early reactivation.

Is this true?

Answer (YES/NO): NO